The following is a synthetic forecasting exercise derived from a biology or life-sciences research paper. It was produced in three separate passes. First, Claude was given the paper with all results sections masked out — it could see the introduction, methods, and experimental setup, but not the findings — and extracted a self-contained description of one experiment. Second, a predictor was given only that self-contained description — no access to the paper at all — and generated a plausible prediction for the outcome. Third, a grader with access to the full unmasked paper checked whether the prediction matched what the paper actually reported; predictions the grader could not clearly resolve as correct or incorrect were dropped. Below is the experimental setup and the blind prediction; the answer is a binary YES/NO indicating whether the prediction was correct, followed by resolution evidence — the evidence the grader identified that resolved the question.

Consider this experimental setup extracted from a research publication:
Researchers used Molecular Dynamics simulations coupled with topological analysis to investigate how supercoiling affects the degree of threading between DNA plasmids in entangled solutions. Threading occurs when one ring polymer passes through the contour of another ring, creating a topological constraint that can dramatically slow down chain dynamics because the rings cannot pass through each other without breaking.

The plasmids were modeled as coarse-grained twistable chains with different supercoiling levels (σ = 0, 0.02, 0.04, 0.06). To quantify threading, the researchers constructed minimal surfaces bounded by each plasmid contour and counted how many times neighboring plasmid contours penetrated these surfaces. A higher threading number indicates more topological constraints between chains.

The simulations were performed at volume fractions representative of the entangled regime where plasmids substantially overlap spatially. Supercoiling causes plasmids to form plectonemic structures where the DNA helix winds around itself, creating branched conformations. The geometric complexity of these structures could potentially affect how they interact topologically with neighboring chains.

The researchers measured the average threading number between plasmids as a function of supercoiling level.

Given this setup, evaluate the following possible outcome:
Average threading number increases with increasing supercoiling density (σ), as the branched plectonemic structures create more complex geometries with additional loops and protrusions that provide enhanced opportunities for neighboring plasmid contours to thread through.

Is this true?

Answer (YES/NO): NO